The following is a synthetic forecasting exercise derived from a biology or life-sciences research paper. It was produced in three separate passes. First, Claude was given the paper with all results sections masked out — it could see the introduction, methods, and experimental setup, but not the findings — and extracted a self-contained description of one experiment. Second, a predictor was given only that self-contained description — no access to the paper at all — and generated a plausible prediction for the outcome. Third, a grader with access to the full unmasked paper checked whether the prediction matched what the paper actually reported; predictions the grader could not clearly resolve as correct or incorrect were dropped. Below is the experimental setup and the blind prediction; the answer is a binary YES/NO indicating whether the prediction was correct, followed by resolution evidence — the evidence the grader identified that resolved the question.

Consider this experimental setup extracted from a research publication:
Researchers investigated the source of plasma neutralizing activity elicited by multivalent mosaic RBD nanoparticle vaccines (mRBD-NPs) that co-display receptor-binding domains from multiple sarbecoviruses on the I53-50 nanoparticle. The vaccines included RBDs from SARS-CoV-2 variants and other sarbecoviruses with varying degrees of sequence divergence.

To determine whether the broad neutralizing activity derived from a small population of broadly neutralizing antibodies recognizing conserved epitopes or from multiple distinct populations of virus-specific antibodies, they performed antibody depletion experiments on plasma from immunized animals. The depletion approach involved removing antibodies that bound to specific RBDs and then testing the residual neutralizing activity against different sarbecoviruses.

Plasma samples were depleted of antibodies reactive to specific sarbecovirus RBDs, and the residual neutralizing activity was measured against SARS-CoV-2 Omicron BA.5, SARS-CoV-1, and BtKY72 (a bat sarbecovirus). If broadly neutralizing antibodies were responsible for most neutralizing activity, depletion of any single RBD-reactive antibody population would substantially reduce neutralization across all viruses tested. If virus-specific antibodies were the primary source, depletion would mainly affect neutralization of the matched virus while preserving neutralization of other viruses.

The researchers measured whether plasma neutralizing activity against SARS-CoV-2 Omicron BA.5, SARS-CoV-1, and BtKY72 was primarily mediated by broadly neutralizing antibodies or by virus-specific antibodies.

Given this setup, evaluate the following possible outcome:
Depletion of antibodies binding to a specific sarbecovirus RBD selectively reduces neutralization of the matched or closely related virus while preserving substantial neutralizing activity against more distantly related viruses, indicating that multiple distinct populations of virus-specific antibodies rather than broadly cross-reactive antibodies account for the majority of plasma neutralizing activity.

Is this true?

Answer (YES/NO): YES